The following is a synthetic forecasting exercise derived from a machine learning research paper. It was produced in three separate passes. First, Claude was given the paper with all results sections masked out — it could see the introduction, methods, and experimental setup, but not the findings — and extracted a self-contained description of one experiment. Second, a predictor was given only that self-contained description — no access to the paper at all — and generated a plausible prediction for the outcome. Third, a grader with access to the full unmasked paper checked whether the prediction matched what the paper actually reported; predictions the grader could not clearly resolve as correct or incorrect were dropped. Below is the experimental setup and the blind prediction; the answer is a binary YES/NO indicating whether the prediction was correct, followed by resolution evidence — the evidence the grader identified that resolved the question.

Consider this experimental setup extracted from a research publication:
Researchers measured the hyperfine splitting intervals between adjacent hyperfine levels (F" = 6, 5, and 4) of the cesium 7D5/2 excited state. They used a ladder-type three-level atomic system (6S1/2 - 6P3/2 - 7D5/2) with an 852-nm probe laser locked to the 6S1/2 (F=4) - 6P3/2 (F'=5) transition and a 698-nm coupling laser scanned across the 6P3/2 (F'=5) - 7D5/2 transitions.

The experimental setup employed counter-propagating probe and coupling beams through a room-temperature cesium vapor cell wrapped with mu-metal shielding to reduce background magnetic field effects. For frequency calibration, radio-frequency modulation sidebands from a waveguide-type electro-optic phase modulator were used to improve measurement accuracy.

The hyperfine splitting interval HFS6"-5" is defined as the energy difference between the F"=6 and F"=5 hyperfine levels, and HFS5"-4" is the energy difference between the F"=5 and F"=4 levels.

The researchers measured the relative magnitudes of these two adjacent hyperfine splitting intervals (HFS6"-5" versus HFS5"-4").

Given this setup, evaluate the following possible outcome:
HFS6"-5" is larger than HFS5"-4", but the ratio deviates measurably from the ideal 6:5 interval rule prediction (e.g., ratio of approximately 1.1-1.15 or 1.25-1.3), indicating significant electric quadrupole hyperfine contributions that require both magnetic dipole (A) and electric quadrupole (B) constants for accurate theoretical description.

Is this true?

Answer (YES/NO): NO